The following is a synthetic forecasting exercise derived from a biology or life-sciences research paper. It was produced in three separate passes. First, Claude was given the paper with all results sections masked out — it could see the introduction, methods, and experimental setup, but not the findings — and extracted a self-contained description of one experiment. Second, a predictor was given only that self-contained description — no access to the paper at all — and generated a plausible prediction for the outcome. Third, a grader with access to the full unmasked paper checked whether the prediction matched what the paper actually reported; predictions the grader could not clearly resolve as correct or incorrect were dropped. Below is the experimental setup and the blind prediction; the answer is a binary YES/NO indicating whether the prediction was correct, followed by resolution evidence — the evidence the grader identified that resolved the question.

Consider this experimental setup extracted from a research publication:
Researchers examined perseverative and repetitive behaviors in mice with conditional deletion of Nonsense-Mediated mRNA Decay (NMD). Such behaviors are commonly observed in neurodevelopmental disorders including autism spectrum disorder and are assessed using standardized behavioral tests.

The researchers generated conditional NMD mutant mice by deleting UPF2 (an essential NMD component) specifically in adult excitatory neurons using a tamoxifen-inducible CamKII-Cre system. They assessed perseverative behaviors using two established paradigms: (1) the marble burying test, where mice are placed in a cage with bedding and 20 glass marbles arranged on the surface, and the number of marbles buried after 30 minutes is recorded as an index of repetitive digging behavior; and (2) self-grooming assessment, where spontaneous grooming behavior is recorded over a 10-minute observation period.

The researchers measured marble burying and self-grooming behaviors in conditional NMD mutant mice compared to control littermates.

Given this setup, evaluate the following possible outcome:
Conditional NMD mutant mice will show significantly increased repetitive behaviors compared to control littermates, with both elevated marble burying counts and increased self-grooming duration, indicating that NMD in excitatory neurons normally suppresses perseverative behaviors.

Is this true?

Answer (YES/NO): YES